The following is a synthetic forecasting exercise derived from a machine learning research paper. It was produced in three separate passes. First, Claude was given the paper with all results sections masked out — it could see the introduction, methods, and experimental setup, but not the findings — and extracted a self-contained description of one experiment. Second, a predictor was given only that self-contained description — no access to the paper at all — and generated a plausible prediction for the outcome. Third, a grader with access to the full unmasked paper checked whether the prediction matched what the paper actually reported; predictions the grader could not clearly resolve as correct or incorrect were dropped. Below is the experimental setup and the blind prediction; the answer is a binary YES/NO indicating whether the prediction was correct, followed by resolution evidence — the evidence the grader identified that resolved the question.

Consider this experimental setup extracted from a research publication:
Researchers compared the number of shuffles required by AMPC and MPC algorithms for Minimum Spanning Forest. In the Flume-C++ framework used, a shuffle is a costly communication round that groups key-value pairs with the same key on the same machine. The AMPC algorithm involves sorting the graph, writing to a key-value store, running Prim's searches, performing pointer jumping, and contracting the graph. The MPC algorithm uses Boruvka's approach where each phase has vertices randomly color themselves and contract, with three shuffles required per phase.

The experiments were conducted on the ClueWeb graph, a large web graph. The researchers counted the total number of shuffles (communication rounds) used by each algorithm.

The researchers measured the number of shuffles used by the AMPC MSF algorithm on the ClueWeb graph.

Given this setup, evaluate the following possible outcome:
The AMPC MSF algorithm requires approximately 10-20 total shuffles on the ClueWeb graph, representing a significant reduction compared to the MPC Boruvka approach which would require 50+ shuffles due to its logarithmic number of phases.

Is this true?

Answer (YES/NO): NO